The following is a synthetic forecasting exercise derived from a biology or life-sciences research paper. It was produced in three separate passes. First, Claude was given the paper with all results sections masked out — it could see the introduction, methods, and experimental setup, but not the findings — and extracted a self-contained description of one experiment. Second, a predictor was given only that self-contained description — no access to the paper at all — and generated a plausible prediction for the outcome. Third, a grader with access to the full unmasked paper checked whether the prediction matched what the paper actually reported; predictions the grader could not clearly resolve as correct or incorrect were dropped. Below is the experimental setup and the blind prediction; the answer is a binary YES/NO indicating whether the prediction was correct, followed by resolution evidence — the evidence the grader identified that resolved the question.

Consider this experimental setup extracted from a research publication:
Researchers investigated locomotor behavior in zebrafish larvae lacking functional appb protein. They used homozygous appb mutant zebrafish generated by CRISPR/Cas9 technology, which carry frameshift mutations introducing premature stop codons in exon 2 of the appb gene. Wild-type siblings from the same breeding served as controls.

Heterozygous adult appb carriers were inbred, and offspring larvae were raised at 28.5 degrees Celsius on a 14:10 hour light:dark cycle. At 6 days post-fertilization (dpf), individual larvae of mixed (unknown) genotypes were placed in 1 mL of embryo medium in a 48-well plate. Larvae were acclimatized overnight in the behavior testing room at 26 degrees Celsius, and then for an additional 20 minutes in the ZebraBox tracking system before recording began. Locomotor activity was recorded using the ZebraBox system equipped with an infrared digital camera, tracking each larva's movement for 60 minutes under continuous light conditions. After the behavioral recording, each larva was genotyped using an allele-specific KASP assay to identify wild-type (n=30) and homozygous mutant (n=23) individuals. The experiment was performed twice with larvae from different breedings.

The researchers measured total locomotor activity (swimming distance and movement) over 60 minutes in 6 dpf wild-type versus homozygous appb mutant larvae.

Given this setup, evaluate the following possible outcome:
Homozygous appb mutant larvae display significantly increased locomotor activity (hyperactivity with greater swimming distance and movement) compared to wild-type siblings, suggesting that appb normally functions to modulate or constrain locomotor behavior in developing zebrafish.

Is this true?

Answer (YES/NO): NO